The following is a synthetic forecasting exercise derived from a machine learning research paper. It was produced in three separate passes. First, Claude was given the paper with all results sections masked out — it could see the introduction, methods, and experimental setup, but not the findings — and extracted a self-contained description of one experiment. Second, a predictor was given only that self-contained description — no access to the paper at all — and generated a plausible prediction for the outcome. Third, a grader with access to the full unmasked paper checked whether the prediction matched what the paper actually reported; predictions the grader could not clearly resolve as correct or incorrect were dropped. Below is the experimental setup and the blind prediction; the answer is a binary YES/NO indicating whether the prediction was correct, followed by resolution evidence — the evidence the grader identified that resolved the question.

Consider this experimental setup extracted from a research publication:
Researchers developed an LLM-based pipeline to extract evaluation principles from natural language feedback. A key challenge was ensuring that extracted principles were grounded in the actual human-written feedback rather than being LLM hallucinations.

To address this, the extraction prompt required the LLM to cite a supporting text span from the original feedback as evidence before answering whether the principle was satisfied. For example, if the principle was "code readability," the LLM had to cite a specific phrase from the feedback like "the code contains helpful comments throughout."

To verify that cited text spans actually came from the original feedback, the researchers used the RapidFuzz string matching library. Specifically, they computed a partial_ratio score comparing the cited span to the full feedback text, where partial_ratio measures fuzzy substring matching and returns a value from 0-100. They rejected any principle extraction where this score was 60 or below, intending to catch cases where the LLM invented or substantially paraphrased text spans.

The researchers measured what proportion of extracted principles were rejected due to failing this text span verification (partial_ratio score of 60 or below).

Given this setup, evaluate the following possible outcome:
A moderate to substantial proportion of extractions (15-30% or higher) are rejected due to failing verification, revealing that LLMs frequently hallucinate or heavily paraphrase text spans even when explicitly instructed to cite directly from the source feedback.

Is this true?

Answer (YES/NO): NO